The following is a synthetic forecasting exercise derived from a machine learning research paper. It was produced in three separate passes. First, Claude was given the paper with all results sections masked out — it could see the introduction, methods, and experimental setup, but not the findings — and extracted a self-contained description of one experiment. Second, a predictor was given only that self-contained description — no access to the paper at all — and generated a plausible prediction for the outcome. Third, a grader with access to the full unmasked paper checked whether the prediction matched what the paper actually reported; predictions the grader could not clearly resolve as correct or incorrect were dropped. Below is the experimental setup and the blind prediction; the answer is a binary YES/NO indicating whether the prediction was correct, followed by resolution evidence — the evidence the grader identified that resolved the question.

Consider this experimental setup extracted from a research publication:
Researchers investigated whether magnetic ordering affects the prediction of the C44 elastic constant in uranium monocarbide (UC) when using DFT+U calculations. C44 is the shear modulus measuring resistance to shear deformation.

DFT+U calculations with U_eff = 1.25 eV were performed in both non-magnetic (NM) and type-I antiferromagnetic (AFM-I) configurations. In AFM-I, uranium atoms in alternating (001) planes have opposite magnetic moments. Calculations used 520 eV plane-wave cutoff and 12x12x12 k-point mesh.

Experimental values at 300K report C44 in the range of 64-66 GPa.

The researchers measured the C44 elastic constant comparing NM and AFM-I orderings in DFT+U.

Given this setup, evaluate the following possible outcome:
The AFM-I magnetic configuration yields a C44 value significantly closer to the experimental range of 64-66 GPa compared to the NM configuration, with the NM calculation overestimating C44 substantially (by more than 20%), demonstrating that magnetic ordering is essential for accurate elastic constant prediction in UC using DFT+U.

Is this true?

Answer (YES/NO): NO